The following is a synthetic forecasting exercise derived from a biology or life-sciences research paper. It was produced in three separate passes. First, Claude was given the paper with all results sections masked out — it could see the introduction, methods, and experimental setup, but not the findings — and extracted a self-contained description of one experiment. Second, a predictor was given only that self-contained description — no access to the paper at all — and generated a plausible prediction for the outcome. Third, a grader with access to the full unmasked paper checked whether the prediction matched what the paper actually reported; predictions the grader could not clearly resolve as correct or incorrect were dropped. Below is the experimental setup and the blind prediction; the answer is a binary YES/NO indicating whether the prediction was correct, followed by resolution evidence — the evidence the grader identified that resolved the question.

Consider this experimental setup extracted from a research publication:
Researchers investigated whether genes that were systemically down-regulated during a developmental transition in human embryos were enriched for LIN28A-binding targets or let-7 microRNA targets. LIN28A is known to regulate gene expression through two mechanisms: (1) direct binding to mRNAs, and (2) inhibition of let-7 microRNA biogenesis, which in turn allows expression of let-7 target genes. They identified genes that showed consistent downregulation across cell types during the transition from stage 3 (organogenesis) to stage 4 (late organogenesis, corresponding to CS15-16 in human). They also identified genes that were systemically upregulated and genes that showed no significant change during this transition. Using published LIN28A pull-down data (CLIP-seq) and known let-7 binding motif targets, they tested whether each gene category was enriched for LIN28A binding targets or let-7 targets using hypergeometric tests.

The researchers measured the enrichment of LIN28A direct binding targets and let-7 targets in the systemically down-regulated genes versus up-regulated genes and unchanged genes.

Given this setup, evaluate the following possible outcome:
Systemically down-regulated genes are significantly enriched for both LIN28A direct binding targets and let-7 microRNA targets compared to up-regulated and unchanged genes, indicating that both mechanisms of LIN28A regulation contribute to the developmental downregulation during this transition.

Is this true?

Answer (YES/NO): NO